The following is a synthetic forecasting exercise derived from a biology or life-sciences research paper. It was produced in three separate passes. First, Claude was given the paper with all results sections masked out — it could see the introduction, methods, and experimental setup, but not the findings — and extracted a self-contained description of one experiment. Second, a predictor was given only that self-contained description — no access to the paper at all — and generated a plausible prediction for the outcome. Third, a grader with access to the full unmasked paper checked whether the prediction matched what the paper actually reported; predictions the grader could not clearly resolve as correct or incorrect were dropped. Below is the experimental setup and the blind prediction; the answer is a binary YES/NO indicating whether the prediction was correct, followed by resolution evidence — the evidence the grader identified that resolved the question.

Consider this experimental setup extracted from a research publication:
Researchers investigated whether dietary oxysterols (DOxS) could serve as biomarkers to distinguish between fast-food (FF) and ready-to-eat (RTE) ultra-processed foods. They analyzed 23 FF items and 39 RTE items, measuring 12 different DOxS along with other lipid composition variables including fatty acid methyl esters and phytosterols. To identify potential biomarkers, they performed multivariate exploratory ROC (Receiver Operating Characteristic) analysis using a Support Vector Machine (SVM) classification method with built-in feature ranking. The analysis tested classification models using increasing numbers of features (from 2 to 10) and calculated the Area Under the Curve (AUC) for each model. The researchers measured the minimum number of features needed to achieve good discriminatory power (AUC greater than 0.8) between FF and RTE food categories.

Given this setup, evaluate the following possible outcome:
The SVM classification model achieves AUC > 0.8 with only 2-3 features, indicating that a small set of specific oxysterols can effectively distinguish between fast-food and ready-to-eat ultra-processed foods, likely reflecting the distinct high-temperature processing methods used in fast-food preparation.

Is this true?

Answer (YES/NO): YES